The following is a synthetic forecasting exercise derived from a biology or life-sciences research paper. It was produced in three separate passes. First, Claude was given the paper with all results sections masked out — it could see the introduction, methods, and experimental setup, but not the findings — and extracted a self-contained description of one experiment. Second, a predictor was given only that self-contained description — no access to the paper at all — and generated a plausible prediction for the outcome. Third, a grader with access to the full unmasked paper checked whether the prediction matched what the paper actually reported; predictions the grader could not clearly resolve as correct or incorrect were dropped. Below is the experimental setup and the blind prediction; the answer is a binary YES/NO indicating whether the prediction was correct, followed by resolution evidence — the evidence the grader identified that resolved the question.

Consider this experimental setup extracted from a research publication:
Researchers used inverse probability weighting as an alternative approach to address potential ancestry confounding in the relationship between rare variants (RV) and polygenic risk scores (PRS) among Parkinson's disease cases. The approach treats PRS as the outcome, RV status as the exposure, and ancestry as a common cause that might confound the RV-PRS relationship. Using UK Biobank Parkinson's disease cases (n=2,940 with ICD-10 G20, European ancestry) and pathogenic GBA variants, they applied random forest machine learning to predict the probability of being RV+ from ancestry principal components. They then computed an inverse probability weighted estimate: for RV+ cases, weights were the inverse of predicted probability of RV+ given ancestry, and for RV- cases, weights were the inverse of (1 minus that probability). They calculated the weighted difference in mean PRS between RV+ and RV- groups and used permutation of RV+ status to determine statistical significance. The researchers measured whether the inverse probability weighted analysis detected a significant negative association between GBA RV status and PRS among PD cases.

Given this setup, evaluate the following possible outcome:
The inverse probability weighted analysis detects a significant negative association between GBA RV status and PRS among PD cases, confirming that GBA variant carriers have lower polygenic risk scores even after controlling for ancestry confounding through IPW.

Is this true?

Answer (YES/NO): YES